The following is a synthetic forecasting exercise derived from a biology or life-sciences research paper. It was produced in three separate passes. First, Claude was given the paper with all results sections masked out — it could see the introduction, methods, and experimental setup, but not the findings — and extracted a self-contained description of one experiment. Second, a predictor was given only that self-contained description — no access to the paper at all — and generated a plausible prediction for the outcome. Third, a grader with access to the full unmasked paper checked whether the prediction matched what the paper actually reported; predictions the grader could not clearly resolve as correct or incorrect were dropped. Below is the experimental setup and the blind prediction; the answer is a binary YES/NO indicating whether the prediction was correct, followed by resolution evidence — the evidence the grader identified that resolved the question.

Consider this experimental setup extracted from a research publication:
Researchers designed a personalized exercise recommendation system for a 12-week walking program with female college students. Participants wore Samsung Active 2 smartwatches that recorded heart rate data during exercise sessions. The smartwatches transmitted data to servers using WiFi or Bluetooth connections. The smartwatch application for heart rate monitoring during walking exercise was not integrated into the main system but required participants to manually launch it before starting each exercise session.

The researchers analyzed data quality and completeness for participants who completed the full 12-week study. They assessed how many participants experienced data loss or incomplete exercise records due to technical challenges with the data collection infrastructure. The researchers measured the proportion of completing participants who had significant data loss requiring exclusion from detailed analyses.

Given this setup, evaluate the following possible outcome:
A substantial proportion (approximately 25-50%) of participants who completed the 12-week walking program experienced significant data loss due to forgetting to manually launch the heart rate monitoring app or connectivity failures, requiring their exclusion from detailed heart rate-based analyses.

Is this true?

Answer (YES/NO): YES